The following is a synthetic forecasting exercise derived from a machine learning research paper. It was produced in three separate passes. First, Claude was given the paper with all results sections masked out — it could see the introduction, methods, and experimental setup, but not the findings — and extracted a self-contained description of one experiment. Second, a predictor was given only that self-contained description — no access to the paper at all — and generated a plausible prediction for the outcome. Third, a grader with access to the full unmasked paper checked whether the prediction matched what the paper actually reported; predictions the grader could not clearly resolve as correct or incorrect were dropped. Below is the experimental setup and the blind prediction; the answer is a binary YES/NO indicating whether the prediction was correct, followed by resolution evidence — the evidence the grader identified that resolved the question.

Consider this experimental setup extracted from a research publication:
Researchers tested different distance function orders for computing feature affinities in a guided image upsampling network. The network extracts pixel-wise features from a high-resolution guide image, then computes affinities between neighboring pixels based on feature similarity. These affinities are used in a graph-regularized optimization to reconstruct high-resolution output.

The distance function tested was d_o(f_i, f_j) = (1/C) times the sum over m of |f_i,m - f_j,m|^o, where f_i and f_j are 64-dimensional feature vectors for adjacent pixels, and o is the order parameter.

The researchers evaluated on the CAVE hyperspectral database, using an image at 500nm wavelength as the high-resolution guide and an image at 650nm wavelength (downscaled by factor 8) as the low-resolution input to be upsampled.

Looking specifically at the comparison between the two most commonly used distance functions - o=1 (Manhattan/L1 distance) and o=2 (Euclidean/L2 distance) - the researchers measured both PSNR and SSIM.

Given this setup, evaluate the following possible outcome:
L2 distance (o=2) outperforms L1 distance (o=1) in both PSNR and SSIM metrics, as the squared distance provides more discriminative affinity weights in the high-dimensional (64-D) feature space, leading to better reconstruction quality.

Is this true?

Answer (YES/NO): NO